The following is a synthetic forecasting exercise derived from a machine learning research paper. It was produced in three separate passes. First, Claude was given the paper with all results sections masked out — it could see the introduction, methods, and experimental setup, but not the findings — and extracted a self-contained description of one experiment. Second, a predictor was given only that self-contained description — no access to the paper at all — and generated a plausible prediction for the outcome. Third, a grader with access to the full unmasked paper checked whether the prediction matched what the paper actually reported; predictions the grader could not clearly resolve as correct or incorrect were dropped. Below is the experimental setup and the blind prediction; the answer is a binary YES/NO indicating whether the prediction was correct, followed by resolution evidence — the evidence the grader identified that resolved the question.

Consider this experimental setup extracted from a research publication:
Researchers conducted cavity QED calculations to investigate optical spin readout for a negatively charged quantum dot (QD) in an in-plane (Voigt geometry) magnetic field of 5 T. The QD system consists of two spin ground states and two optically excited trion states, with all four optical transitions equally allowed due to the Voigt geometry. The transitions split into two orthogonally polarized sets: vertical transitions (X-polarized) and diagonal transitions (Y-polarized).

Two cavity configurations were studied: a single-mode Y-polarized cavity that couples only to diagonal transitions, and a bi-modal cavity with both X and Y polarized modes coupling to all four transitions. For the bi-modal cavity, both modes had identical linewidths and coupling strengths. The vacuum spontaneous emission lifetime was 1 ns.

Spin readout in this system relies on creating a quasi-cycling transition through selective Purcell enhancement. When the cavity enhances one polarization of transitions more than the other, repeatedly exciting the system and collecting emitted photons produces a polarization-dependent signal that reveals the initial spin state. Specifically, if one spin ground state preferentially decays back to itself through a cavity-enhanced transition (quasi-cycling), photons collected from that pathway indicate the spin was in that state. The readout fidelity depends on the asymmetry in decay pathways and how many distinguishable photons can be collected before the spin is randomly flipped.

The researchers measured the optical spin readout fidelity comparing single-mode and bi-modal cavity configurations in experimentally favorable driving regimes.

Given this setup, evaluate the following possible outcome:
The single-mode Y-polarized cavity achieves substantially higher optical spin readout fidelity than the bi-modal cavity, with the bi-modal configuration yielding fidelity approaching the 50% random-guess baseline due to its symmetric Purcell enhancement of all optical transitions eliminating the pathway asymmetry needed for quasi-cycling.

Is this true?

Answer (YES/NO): NO